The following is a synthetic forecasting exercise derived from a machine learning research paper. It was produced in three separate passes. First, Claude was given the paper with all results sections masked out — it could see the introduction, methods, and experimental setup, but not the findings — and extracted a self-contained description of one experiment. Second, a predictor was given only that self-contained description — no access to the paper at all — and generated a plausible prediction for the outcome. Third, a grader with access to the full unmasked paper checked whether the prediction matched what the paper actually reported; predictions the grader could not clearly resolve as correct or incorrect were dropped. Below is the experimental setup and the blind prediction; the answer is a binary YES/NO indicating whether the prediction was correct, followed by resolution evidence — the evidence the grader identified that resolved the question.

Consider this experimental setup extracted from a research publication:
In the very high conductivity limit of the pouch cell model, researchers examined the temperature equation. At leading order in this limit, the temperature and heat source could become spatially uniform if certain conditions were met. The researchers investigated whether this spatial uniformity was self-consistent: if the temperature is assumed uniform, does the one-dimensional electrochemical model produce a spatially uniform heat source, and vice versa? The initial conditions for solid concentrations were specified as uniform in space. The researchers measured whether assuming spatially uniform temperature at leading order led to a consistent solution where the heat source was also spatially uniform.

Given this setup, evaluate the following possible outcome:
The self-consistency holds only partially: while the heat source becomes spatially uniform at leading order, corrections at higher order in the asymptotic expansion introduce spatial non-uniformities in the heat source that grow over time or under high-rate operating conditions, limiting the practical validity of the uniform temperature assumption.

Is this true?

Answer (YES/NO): NO